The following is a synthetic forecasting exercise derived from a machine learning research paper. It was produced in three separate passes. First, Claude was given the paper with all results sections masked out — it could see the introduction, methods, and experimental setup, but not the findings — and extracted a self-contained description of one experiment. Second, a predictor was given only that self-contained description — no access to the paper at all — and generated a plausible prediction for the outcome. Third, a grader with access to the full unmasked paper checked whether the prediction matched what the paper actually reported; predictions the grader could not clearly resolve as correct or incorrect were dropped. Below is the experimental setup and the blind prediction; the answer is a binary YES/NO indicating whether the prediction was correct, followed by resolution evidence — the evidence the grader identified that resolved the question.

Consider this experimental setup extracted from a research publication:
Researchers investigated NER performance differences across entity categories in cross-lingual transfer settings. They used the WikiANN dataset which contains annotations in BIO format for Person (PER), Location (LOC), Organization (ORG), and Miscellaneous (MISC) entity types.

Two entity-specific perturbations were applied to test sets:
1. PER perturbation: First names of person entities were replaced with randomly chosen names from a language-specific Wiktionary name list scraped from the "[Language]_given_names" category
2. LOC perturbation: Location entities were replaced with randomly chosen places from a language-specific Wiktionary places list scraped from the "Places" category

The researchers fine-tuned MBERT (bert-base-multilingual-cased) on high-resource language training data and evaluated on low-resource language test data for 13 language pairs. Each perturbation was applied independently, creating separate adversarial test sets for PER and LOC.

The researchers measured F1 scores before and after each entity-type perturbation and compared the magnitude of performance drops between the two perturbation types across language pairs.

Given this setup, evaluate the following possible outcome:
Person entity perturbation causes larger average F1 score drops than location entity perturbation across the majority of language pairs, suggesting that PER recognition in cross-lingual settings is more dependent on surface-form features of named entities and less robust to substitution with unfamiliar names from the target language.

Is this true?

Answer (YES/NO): YES